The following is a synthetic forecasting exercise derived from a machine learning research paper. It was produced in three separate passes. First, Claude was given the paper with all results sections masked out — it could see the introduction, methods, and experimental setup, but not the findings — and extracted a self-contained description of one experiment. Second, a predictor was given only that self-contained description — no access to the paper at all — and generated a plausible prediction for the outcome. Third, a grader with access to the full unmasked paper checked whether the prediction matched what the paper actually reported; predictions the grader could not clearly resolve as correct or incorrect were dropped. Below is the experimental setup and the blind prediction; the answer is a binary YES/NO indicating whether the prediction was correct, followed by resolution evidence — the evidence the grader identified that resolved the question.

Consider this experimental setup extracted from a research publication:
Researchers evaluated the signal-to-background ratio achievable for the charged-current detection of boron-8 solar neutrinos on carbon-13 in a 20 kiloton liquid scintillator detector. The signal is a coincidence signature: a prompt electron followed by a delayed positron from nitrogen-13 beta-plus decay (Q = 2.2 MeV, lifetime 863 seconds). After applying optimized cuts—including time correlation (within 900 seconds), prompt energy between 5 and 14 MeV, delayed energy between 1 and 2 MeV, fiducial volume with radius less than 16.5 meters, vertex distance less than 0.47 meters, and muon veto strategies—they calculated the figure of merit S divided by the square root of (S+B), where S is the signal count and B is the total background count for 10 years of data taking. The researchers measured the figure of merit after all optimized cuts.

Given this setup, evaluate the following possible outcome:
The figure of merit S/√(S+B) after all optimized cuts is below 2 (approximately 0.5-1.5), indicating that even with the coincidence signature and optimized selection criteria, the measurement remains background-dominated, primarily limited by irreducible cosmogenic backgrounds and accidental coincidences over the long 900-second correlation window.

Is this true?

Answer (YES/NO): NO